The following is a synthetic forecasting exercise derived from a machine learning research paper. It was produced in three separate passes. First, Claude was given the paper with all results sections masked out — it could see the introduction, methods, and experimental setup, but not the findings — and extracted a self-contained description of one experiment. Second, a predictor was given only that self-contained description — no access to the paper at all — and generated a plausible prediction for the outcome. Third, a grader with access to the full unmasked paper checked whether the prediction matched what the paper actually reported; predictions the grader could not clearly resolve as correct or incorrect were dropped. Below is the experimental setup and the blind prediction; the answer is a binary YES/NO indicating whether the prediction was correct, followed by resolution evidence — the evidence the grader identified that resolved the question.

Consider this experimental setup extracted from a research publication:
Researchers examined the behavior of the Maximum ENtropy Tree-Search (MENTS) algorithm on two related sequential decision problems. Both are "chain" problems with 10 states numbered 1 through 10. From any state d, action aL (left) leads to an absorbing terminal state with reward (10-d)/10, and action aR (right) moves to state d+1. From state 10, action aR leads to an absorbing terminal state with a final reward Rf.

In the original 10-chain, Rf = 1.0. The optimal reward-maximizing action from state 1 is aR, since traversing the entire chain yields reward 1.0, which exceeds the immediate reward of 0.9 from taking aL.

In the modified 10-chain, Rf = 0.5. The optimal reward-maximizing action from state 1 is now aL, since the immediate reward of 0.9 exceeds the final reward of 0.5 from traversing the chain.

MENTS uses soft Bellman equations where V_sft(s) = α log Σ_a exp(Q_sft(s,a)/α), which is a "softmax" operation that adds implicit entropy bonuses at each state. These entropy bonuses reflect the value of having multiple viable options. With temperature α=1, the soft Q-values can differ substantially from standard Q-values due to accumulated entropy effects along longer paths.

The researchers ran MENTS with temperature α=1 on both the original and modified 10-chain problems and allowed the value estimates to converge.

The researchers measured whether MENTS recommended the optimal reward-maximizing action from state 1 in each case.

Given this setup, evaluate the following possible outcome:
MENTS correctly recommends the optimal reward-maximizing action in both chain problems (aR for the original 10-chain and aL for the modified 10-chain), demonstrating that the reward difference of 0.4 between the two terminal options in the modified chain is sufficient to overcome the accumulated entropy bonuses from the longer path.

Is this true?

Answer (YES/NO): NO